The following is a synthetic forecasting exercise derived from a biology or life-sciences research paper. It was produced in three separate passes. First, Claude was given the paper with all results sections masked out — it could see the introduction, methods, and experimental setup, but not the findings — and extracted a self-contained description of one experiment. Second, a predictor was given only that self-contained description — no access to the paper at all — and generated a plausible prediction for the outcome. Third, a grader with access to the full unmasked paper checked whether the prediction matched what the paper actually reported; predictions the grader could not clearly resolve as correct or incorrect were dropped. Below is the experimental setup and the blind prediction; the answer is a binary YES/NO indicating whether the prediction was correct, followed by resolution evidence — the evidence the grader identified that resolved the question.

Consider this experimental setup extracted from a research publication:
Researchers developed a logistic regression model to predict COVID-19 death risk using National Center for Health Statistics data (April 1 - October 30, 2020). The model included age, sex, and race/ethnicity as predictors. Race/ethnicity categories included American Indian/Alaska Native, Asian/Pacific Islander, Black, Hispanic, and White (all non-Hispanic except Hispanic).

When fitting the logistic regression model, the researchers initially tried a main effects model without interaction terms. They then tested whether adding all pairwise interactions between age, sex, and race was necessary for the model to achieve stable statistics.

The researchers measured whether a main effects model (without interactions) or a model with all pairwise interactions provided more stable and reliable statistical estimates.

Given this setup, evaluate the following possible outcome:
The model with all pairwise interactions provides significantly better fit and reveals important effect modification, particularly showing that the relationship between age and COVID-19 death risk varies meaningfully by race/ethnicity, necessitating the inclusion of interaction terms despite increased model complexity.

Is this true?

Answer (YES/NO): NO